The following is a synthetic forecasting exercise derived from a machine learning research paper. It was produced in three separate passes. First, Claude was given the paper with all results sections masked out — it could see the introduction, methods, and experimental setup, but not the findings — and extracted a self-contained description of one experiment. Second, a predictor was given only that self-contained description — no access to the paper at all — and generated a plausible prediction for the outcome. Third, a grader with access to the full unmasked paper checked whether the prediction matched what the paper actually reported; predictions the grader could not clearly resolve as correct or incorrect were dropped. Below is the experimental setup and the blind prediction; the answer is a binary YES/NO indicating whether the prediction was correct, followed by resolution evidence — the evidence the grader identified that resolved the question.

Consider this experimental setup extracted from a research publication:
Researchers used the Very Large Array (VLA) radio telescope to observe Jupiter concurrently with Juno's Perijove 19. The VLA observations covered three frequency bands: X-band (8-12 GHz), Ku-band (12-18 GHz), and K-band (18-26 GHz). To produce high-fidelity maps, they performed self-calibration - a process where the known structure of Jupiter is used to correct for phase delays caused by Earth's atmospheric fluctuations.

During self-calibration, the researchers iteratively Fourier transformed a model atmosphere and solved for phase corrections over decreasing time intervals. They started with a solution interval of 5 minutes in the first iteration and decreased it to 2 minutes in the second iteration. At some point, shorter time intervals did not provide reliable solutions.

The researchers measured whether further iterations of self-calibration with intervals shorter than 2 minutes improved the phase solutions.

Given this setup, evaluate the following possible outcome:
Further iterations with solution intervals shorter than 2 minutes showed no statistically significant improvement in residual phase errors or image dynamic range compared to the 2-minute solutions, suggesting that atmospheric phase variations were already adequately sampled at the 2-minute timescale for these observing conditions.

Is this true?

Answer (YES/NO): NO